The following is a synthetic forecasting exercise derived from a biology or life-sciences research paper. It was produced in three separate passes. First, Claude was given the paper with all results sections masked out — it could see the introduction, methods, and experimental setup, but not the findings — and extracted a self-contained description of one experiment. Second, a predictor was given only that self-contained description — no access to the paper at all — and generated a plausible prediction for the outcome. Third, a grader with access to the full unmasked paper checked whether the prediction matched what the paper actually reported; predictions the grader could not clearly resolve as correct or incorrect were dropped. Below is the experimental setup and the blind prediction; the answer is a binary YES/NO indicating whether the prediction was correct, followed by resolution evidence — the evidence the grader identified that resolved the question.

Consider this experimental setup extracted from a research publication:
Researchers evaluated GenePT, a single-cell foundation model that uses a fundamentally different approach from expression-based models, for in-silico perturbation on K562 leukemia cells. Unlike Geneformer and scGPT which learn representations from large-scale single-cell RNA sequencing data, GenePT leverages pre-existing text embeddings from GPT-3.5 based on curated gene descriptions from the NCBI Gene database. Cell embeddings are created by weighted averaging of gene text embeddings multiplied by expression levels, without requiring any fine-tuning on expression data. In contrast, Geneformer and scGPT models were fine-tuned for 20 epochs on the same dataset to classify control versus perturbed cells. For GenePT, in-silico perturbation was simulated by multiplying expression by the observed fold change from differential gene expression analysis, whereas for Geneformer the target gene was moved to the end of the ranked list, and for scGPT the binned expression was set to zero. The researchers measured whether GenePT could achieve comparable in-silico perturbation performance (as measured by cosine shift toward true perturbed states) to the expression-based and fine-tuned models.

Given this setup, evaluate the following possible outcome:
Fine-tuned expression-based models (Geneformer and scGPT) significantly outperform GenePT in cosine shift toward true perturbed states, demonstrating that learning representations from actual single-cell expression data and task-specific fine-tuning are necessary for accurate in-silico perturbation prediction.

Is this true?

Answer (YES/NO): YES